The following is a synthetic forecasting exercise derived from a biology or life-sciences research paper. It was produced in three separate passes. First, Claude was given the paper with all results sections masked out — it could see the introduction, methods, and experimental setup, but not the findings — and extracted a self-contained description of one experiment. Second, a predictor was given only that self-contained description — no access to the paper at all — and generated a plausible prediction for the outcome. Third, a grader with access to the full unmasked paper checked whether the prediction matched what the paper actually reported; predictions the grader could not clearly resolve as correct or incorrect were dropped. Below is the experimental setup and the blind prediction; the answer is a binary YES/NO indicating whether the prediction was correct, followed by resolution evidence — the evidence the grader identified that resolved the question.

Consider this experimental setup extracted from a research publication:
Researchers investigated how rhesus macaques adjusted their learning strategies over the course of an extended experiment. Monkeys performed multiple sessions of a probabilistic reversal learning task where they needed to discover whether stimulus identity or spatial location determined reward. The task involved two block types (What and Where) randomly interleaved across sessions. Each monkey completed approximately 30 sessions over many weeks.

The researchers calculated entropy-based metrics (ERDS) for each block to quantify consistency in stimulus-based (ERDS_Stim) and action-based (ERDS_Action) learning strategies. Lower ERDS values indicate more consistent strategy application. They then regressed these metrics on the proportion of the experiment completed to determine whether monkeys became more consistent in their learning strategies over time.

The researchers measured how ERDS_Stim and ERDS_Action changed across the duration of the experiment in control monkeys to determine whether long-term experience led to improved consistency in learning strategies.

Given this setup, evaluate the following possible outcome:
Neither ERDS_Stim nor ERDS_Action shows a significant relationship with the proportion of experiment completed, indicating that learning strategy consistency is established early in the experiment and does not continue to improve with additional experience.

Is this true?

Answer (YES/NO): YES